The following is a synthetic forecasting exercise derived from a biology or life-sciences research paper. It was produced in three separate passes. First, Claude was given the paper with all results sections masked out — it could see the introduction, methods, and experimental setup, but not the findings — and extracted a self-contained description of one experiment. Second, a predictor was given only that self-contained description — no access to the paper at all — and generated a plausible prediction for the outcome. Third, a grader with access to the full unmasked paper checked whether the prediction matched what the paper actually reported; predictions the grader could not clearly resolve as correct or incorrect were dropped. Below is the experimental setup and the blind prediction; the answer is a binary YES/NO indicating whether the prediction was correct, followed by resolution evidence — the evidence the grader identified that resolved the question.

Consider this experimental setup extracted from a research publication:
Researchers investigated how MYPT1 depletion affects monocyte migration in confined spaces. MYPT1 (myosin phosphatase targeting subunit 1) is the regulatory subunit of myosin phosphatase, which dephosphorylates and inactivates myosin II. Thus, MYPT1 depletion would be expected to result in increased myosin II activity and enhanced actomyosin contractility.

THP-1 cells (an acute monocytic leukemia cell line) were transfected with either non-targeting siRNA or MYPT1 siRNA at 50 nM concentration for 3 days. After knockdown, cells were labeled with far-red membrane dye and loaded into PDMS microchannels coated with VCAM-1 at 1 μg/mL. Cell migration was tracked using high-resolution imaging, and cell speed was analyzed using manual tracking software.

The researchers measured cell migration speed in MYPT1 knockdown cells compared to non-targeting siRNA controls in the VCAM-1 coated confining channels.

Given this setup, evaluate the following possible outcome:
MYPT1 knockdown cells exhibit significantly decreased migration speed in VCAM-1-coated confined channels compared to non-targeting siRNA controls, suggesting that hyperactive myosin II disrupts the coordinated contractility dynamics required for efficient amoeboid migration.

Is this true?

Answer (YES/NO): YES